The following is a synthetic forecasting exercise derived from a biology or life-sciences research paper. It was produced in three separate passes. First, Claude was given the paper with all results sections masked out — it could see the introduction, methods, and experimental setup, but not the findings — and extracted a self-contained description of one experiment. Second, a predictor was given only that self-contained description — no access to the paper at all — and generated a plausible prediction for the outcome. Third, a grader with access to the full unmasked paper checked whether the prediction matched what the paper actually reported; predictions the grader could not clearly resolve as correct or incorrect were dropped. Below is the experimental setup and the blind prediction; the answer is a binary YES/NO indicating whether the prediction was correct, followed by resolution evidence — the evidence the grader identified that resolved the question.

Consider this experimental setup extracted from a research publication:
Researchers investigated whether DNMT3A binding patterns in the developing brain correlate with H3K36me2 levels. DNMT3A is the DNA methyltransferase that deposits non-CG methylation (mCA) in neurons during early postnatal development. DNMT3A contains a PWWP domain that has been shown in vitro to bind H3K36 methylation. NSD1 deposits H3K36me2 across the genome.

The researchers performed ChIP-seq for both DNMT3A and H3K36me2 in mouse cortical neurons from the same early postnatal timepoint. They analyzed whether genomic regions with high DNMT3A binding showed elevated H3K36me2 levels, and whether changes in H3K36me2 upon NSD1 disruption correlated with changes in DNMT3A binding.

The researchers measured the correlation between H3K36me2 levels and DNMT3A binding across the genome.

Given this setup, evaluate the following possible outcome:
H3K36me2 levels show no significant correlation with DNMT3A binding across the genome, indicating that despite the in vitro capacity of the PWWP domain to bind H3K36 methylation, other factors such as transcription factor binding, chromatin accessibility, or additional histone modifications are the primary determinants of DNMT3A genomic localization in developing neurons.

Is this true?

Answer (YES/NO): NO